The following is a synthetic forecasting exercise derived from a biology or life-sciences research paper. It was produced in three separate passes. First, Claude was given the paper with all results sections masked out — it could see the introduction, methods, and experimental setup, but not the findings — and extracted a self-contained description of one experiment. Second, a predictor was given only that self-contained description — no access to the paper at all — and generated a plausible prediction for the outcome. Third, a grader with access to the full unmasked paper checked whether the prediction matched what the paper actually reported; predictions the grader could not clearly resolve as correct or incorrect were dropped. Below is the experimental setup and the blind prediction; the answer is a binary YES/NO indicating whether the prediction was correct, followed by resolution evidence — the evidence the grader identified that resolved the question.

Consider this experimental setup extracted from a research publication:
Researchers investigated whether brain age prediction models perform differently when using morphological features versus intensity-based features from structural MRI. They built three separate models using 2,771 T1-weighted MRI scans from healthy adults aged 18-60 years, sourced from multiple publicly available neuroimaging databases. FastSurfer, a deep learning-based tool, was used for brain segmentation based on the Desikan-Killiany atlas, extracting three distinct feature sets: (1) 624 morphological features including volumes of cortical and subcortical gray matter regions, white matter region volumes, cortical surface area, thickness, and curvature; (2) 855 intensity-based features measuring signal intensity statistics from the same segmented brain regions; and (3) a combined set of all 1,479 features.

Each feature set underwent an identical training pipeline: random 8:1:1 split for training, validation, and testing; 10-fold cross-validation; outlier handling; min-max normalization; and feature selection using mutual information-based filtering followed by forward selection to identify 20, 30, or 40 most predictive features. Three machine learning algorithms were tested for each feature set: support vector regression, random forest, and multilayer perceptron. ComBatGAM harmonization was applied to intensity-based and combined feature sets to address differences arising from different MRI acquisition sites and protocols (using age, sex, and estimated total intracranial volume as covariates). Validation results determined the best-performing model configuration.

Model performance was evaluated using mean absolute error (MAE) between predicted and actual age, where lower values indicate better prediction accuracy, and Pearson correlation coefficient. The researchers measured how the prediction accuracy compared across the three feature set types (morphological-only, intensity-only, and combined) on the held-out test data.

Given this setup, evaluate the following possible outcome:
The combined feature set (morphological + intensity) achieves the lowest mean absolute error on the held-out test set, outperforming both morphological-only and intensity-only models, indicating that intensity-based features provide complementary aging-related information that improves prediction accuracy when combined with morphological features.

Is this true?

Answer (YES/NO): YES